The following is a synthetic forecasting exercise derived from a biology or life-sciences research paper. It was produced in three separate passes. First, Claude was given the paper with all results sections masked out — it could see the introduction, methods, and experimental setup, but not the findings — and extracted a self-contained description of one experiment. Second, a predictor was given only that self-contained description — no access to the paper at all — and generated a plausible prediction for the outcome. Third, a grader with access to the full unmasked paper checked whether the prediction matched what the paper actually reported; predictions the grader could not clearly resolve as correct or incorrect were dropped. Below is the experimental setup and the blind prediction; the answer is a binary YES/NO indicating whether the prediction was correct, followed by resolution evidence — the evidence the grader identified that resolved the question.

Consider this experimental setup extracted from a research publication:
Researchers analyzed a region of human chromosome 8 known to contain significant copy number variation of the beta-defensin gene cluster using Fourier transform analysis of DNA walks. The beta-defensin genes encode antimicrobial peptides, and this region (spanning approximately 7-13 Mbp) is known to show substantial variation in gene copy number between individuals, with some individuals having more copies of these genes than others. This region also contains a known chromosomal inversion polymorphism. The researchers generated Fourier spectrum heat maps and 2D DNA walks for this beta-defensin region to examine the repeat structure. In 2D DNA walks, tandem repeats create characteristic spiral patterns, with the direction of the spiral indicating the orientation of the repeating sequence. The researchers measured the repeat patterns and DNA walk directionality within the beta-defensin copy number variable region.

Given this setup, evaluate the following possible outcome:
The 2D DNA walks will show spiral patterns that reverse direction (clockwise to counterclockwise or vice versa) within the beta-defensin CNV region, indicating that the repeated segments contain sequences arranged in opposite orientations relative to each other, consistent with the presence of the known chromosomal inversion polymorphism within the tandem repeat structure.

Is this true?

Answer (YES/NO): YES